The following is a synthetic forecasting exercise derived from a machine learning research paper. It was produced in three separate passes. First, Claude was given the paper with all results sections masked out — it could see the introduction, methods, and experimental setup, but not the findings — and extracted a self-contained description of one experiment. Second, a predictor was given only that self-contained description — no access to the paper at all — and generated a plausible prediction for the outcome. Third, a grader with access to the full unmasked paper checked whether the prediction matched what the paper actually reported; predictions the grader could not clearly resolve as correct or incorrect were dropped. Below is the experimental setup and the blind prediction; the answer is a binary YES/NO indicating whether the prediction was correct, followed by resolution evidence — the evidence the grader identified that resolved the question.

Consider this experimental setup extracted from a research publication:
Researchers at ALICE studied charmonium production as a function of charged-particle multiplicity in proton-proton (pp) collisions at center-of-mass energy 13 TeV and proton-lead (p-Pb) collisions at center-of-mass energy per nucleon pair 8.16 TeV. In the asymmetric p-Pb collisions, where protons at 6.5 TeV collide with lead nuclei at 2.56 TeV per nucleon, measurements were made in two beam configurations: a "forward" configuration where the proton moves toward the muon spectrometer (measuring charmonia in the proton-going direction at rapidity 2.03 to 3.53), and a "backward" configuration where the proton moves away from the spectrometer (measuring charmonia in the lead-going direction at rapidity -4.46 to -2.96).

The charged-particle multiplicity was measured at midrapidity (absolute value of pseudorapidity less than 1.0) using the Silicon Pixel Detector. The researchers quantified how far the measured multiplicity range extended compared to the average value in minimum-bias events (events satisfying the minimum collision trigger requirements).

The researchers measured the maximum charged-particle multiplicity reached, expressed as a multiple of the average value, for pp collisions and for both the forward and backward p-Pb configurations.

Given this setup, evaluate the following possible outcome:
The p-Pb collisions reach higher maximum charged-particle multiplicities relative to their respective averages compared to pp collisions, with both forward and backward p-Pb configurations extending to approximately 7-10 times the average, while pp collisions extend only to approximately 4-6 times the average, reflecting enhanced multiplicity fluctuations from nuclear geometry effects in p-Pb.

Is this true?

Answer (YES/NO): NO